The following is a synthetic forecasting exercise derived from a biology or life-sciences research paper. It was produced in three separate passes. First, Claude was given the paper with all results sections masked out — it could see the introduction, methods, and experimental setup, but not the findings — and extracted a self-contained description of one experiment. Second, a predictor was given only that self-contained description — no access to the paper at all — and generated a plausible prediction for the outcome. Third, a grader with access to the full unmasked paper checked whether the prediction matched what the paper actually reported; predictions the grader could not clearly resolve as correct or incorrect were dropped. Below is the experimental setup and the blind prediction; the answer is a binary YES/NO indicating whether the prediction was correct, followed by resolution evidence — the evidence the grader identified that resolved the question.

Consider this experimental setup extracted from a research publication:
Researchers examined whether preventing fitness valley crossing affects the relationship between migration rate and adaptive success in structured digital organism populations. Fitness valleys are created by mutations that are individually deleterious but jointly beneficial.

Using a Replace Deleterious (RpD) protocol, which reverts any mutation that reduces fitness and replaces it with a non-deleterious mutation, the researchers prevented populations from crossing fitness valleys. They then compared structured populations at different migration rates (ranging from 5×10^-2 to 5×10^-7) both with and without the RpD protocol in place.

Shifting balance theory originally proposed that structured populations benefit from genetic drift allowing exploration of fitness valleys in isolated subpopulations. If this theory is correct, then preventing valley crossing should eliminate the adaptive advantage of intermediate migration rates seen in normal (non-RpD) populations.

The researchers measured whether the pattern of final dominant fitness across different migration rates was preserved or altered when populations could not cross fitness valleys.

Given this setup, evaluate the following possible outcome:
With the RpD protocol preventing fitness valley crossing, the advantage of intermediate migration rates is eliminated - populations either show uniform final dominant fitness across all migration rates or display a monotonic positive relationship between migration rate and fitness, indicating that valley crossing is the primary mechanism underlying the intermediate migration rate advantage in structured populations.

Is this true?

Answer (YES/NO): NO